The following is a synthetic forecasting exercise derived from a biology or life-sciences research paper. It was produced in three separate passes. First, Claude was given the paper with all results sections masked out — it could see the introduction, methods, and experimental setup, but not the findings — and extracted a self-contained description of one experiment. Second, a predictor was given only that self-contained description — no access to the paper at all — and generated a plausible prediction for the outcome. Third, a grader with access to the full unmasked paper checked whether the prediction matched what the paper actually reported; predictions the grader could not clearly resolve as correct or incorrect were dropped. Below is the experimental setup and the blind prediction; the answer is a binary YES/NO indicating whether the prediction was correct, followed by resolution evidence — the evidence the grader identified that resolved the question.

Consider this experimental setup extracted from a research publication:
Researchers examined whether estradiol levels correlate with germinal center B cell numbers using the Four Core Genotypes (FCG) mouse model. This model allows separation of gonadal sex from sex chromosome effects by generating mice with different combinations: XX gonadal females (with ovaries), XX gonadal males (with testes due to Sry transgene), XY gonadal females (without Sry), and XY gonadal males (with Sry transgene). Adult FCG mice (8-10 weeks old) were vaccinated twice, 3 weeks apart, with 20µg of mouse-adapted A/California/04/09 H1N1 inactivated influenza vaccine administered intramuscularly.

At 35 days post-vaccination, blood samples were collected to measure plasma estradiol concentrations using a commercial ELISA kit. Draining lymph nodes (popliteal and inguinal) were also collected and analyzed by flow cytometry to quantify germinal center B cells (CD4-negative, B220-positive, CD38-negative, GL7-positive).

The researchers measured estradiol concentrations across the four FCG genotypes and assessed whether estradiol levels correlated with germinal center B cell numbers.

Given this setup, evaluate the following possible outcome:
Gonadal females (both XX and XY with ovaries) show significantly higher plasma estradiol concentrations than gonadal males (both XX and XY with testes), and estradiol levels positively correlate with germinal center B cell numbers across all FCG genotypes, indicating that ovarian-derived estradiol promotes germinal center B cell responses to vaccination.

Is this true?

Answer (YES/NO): YES